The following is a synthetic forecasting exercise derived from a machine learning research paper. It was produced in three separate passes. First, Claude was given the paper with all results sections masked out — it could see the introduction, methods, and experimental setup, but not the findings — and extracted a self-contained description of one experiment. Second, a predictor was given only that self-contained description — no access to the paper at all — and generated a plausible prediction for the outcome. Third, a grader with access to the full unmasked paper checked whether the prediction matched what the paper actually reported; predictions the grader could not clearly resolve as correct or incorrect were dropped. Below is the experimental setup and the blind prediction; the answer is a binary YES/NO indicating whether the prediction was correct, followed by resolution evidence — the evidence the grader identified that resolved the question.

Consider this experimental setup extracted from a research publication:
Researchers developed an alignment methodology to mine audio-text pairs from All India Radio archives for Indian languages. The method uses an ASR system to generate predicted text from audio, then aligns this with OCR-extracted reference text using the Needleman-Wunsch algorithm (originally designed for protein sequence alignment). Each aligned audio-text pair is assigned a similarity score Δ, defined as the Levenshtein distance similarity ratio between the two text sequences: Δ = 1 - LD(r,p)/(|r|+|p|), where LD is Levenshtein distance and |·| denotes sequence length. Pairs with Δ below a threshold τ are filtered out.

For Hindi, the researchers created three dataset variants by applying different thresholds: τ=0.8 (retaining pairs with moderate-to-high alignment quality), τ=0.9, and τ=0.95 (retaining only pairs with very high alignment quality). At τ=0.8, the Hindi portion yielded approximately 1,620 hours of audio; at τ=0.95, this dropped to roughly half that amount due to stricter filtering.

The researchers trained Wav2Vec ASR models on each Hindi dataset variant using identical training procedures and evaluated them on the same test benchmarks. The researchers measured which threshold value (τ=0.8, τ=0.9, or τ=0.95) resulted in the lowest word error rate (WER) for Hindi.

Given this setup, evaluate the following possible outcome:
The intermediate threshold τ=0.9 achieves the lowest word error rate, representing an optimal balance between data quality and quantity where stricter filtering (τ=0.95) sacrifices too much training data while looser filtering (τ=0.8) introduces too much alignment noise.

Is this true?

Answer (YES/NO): NO